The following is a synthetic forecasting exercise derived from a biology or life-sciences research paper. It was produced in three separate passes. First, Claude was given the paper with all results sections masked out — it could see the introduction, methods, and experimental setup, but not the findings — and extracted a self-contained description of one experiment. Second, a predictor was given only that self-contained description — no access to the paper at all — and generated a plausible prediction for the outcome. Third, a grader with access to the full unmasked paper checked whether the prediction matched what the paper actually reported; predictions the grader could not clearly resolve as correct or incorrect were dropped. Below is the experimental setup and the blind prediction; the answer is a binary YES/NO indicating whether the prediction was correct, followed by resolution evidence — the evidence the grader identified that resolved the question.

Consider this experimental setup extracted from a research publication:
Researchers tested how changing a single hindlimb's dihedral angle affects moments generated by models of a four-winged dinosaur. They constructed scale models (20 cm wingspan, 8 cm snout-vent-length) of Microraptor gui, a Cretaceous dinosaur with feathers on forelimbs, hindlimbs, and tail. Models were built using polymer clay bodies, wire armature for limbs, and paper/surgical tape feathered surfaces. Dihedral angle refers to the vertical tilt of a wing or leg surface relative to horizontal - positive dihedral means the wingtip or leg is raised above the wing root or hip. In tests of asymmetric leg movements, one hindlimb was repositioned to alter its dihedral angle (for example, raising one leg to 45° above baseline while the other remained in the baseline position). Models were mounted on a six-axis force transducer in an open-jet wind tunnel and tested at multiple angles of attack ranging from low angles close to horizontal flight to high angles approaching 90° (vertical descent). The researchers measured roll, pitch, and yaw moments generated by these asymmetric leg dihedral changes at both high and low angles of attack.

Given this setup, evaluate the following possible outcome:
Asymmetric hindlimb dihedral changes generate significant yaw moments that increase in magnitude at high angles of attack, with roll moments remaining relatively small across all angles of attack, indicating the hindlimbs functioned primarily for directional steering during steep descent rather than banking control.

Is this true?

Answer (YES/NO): NO